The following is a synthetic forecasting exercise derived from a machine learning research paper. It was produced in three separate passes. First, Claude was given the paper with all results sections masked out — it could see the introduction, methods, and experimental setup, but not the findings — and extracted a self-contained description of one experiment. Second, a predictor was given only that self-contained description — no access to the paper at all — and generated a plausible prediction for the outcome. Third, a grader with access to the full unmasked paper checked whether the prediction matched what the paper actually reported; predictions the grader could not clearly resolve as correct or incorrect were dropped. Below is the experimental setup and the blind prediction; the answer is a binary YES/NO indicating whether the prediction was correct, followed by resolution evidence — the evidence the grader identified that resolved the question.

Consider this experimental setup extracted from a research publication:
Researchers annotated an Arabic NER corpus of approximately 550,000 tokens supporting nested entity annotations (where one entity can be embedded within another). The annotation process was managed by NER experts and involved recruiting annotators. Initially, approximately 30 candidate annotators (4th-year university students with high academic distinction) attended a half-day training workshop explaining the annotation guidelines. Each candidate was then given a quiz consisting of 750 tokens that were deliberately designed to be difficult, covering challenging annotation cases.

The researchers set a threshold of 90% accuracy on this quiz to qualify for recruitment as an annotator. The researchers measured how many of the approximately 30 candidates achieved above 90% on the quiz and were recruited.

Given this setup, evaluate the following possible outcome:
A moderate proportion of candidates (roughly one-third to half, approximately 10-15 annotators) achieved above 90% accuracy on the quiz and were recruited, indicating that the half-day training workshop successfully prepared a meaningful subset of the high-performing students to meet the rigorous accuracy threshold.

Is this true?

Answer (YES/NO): YES